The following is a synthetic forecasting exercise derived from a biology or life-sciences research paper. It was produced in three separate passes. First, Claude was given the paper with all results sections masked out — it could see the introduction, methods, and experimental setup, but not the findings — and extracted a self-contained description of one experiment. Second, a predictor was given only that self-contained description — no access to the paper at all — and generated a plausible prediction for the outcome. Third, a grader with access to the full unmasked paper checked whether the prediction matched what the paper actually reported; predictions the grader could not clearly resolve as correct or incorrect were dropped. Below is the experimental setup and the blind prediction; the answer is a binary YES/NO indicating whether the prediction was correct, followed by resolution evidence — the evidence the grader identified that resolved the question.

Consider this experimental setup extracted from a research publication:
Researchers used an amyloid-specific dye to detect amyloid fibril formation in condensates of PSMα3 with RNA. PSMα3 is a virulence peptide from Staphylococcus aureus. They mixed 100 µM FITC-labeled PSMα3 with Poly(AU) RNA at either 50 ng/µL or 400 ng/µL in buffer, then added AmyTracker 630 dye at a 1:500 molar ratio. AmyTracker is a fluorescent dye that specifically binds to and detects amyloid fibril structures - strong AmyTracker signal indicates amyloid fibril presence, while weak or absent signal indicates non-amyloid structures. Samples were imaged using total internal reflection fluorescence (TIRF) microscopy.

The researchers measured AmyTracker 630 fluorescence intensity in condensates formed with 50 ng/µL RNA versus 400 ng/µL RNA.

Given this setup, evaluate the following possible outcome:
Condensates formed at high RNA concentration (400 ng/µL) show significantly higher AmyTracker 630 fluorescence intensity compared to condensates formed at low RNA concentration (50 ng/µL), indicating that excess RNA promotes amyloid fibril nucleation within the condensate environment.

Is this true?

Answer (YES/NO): NO